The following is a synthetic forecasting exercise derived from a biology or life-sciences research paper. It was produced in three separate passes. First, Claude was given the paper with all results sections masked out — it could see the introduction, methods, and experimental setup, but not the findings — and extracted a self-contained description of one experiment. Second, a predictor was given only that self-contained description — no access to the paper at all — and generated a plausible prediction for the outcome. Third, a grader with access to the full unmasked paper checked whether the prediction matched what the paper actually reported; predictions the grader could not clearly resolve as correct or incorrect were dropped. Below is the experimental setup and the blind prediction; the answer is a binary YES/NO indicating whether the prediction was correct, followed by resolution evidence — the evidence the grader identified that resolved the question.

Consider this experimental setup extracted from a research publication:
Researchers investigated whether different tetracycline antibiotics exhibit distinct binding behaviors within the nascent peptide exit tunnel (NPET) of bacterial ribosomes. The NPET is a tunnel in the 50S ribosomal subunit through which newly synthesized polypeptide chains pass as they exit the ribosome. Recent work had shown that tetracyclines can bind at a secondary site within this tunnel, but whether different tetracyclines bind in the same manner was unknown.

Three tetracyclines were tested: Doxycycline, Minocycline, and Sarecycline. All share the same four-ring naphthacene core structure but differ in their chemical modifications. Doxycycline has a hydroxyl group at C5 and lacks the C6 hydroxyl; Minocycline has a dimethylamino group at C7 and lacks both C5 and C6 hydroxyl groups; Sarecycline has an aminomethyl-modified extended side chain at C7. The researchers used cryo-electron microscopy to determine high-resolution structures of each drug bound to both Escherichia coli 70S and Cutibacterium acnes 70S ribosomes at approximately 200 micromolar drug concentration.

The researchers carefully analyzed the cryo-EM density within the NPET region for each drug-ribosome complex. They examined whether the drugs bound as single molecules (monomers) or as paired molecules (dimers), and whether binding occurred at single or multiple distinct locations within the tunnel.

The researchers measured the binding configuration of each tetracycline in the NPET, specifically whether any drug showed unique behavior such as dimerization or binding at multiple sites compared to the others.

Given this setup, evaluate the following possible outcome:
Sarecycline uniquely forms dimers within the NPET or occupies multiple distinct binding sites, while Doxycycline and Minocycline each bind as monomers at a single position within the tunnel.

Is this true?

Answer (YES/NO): NO